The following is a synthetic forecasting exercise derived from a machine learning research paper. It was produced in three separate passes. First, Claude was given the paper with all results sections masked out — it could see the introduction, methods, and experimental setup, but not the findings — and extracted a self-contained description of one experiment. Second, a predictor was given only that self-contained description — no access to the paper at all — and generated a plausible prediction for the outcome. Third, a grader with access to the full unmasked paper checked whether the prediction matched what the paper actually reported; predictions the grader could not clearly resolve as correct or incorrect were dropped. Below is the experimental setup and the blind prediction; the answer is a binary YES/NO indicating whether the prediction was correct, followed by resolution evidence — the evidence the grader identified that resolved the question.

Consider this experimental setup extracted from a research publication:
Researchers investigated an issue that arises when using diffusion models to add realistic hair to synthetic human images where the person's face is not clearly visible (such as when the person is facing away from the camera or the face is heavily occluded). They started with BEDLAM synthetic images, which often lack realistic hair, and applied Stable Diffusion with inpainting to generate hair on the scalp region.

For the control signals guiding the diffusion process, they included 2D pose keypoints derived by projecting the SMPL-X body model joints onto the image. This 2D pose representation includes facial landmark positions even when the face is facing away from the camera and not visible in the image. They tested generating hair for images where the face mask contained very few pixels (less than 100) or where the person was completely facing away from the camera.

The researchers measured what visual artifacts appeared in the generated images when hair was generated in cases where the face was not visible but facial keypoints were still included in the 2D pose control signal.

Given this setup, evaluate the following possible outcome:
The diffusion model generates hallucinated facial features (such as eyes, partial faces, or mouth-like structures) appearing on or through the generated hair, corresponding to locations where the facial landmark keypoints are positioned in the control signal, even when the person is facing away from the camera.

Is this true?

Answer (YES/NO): YES